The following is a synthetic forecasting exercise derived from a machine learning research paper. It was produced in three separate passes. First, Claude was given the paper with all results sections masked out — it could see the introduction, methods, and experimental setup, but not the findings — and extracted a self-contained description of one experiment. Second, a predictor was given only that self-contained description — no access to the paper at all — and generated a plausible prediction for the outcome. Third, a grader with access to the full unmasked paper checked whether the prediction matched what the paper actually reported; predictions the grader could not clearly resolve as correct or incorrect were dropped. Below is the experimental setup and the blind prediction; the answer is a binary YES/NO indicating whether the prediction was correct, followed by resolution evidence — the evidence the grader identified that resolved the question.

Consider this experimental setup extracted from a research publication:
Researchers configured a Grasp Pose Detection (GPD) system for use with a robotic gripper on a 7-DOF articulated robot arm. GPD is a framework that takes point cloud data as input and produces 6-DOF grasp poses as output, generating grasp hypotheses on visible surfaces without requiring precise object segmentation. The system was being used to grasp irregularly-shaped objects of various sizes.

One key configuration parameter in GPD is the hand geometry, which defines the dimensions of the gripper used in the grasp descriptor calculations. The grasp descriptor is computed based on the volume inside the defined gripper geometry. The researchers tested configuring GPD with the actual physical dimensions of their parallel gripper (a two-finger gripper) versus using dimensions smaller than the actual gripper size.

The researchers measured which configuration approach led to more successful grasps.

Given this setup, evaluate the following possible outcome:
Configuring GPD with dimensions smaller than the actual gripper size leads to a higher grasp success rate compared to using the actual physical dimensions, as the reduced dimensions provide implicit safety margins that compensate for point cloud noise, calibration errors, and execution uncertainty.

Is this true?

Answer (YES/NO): YES